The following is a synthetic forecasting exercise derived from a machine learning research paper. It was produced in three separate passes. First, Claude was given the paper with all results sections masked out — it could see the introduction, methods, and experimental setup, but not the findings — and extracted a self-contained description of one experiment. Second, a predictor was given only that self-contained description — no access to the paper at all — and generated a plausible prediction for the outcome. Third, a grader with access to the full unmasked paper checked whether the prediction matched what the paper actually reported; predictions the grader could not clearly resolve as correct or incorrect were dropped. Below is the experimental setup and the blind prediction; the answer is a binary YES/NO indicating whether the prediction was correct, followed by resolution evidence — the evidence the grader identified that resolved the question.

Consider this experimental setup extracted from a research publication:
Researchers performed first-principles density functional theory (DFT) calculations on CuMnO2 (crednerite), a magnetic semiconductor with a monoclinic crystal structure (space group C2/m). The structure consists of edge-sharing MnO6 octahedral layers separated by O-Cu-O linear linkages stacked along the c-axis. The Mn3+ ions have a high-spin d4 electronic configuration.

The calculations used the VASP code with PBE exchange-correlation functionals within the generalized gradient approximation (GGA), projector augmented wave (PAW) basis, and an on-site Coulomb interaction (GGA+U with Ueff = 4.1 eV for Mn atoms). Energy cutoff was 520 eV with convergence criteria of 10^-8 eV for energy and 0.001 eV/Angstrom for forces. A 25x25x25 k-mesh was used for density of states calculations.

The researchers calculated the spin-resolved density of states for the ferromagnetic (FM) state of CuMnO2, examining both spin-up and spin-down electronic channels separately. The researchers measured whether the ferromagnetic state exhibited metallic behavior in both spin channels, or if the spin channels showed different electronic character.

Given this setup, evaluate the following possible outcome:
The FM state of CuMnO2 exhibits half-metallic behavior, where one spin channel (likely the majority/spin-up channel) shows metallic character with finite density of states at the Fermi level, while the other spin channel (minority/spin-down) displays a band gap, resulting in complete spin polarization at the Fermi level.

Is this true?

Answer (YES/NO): YES